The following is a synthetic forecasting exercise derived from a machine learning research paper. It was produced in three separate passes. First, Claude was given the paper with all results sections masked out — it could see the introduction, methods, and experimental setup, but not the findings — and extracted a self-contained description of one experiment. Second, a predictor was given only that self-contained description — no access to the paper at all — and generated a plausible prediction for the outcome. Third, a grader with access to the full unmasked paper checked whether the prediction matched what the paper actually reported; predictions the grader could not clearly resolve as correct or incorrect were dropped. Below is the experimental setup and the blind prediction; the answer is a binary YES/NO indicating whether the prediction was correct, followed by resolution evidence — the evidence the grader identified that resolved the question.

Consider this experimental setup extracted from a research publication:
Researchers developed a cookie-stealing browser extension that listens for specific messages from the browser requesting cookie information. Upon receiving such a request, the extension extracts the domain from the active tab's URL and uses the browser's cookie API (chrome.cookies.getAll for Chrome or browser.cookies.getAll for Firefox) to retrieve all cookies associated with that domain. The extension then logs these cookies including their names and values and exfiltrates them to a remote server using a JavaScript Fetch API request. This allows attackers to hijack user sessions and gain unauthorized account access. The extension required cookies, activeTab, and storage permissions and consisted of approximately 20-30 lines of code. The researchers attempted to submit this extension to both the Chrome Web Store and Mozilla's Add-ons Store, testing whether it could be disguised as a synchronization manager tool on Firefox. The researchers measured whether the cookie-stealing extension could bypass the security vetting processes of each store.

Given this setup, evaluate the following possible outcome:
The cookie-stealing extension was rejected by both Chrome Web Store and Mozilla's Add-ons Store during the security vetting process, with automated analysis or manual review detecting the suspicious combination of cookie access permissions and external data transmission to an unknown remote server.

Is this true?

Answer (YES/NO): NO